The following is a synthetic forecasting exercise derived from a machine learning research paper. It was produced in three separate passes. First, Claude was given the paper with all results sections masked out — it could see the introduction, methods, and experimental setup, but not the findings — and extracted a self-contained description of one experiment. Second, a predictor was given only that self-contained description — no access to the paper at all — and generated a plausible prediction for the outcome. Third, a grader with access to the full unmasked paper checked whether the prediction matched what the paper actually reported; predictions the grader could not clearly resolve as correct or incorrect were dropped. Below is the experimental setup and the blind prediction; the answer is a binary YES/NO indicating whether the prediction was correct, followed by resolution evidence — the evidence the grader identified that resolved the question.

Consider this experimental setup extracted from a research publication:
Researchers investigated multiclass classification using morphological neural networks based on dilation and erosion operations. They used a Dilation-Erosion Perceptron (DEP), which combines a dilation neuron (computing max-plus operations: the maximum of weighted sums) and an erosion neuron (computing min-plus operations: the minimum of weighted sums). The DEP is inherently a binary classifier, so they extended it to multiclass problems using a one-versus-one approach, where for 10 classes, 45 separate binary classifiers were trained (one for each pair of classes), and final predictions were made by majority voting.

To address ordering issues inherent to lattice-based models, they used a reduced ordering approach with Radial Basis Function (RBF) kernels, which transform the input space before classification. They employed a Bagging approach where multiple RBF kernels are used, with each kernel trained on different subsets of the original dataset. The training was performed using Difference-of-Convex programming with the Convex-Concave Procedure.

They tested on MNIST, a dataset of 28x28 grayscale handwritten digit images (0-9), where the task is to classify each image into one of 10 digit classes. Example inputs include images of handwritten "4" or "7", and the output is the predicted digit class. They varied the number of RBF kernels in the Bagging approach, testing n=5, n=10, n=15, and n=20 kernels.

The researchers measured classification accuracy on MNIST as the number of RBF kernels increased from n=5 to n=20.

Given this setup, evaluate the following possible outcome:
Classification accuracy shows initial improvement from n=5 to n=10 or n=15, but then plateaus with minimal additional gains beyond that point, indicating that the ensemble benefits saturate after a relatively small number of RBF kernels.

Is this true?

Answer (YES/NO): NO